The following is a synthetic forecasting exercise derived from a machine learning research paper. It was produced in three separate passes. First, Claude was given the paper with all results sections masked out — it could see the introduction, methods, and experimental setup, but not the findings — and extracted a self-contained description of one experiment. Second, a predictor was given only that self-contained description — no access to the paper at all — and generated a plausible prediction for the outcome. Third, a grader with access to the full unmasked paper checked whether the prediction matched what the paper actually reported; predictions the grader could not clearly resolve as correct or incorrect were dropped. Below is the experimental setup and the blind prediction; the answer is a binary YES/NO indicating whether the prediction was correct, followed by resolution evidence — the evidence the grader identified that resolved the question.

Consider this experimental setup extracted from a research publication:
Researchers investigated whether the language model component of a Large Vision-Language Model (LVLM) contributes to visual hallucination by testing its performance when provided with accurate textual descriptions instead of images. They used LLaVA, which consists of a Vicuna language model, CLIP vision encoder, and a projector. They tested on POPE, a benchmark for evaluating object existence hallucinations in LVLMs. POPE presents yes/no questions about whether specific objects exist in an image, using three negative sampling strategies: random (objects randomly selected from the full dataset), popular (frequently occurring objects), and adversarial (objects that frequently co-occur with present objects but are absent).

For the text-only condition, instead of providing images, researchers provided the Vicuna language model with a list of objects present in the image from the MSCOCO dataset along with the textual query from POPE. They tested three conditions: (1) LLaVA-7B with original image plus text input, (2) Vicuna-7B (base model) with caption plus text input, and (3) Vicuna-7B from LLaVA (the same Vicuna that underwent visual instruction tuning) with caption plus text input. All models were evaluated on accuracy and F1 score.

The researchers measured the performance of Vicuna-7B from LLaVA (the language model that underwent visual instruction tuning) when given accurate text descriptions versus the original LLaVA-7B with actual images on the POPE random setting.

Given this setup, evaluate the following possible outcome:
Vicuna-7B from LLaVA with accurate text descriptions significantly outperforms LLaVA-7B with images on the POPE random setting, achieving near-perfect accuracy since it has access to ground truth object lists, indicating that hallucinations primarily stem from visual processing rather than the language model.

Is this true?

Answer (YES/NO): YES